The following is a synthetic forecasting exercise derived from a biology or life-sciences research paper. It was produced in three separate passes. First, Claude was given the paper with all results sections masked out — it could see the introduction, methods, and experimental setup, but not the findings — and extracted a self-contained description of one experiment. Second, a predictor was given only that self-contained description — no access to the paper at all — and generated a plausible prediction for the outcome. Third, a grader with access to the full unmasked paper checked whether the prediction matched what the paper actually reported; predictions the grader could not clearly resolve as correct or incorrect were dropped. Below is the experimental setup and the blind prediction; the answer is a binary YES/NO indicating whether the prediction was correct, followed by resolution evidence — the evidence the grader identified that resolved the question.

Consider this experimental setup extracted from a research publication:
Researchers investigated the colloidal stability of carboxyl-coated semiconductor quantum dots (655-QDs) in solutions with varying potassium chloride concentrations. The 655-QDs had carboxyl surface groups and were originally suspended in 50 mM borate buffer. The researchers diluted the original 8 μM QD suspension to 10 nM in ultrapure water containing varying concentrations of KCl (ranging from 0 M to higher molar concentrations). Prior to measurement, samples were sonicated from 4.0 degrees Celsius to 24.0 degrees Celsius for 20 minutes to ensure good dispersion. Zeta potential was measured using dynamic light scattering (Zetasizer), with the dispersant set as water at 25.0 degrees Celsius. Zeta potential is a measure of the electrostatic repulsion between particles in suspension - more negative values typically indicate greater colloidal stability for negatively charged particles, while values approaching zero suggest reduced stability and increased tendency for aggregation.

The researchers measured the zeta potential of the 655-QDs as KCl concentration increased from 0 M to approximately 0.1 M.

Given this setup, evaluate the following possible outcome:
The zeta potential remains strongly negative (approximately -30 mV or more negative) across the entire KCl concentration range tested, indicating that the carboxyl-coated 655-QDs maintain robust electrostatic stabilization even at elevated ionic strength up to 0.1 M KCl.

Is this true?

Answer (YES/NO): NO